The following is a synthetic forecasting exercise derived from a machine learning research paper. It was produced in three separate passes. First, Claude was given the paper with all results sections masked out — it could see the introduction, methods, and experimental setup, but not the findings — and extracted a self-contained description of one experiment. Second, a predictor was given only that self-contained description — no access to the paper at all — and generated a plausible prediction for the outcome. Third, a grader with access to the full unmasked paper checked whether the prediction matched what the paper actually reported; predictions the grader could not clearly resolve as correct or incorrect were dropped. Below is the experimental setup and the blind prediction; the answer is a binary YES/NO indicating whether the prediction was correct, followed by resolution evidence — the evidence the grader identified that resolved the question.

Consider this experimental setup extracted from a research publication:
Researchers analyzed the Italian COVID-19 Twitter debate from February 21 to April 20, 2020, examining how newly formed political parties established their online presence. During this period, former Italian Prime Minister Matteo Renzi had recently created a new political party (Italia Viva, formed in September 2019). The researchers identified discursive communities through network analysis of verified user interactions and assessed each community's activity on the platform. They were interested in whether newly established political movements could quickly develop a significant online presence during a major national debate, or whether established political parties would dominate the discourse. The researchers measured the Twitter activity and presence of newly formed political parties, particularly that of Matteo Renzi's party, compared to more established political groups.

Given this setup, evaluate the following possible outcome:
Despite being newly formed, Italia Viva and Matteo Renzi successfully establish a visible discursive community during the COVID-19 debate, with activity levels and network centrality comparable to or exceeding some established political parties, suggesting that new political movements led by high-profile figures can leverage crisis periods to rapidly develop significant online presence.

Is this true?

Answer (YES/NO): YES